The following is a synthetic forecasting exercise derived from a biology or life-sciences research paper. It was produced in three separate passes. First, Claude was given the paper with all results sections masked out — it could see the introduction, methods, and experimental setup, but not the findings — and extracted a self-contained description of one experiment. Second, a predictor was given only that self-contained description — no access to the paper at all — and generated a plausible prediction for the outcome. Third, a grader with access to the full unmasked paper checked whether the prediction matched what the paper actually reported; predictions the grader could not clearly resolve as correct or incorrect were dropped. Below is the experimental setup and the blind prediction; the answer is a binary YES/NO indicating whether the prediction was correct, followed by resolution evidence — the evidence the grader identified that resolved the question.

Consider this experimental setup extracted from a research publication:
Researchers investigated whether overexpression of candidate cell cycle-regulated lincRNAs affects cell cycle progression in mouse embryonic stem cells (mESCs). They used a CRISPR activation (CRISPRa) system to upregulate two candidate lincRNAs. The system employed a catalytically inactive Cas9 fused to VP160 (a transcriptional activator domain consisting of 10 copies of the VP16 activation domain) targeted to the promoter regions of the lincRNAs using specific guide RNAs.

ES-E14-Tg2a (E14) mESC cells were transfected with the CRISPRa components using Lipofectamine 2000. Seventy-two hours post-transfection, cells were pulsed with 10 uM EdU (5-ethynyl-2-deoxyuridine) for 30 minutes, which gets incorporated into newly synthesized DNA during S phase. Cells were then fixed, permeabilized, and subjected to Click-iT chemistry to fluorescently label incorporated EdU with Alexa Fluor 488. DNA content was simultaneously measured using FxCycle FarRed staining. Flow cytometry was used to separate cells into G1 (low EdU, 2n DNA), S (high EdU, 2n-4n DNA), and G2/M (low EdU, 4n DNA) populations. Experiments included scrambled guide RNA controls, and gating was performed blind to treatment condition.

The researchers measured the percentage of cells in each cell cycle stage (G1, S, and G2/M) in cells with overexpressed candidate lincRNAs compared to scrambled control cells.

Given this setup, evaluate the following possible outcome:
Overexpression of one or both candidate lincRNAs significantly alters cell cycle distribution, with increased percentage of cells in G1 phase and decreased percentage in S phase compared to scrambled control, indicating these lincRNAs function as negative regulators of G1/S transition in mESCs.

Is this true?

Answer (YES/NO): NO